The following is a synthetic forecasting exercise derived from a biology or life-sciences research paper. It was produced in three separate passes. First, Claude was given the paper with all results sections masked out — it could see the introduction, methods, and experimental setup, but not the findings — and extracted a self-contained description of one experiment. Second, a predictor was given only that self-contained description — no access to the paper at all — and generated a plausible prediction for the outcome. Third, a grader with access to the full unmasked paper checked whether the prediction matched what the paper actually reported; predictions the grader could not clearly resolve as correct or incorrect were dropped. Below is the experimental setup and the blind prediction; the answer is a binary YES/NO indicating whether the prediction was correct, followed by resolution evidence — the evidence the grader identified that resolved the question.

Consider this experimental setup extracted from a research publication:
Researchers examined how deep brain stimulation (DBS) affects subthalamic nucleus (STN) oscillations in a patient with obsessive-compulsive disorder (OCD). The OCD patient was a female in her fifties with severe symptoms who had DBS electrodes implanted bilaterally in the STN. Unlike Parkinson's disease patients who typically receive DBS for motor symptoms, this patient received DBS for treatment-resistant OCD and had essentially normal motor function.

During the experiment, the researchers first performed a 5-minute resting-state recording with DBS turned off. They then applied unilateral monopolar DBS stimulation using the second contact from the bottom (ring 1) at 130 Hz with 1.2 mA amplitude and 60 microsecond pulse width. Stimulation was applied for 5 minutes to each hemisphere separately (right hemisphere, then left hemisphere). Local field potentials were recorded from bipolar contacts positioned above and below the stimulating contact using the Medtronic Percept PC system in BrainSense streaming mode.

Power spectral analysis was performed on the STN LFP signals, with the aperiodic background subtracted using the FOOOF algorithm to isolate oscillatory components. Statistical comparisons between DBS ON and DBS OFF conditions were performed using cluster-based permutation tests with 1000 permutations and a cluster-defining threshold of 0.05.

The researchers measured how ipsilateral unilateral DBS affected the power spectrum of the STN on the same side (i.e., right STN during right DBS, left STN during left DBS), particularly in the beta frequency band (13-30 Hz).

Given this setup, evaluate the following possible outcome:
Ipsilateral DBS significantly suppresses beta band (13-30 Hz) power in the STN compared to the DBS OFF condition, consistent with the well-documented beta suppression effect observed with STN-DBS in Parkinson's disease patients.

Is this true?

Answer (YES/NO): YES